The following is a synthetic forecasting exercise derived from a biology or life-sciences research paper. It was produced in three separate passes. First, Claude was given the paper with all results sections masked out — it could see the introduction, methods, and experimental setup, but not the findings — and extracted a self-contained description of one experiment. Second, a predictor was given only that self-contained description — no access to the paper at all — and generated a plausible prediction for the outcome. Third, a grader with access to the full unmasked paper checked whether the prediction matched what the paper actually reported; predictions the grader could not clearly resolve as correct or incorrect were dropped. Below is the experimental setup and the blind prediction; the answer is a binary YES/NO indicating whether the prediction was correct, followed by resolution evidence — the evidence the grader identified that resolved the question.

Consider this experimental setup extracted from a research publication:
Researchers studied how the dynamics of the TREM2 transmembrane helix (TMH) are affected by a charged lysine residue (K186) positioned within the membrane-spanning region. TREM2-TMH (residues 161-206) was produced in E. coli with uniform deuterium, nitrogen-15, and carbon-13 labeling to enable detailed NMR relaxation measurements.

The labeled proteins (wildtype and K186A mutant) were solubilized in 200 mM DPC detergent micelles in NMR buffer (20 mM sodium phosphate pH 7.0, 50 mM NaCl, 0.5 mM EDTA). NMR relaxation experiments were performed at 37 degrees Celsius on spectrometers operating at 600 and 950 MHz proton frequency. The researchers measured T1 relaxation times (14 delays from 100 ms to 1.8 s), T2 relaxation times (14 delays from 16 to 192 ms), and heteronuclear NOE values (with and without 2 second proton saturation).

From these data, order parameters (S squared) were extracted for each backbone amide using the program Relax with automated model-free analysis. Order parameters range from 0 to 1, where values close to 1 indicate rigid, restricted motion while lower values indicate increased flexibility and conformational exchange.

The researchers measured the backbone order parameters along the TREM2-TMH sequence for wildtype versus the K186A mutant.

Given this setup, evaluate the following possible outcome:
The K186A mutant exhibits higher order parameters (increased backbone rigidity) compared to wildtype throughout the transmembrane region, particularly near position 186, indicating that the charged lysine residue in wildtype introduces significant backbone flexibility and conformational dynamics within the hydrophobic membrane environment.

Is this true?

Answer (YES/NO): NO